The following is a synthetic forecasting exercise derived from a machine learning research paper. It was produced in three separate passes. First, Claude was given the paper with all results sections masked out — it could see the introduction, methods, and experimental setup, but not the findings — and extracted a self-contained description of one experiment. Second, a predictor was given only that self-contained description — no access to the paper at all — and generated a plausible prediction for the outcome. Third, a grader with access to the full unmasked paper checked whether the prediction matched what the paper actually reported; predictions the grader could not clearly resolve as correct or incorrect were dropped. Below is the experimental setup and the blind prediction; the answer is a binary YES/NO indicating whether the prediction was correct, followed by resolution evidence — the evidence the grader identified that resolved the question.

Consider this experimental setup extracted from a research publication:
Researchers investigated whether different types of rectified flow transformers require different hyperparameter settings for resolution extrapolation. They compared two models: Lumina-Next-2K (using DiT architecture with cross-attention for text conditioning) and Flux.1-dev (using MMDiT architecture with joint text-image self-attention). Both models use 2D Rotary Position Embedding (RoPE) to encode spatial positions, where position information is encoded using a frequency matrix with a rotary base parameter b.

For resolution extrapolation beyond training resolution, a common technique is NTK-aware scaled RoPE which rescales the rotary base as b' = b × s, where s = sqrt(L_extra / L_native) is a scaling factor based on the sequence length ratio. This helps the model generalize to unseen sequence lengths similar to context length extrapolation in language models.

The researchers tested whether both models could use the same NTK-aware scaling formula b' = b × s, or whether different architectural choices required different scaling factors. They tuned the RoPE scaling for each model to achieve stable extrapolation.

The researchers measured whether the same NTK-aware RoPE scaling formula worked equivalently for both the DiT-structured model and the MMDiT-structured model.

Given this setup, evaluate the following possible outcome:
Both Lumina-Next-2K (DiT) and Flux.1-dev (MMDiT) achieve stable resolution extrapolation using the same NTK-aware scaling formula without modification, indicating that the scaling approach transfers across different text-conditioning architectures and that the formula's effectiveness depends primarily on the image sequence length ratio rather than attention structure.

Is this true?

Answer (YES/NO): NO